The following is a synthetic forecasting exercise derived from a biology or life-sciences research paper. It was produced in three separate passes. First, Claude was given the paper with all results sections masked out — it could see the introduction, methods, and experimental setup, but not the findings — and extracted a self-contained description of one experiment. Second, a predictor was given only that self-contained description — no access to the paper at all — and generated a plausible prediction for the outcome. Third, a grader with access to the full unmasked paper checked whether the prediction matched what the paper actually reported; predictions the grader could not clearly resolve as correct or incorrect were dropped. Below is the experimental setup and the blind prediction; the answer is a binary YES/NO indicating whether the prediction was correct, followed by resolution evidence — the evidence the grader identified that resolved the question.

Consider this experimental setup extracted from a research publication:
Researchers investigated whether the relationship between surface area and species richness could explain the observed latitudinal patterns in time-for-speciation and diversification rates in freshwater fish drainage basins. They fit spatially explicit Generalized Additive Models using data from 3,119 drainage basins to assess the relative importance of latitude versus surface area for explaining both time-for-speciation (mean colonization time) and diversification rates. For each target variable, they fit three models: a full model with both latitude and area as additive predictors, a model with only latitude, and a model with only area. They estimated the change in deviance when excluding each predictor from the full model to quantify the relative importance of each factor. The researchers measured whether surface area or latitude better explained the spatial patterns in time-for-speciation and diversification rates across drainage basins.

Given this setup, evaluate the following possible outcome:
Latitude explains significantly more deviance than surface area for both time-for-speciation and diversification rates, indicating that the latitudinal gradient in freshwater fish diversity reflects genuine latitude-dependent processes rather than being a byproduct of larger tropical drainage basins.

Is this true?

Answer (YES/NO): YES